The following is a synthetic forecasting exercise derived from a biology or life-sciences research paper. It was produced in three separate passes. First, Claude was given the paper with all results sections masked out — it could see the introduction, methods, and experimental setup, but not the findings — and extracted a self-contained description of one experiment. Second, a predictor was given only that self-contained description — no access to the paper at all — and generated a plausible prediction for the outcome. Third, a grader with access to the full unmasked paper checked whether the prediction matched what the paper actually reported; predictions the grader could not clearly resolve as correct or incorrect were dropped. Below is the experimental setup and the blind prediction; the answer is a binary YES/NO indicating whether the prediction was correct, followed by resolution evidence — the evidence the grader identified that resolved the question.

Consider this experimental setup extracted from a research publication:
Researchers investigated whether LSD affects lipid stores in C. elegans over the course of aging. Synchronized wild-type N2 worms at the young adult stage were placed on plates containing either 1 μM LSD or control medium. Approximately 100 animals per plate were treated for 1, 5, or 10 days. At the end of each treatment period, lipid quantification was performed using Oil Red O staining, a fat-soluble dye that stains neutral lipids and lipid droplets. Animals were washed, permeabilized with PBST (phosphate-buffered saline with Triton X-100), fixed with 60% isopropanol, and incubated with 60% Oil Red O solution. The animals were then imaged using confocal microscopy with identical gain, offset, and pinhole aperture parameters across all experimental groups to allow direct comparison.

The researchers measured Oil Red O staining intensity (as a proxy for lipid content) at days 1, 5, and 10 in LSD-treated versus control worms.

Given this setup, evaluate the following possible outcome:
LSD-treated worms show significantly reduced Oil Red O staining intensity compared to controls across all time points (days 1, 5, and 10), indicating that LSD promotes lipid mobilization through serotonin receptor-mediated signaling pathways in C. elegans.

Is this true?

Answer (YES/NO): NO